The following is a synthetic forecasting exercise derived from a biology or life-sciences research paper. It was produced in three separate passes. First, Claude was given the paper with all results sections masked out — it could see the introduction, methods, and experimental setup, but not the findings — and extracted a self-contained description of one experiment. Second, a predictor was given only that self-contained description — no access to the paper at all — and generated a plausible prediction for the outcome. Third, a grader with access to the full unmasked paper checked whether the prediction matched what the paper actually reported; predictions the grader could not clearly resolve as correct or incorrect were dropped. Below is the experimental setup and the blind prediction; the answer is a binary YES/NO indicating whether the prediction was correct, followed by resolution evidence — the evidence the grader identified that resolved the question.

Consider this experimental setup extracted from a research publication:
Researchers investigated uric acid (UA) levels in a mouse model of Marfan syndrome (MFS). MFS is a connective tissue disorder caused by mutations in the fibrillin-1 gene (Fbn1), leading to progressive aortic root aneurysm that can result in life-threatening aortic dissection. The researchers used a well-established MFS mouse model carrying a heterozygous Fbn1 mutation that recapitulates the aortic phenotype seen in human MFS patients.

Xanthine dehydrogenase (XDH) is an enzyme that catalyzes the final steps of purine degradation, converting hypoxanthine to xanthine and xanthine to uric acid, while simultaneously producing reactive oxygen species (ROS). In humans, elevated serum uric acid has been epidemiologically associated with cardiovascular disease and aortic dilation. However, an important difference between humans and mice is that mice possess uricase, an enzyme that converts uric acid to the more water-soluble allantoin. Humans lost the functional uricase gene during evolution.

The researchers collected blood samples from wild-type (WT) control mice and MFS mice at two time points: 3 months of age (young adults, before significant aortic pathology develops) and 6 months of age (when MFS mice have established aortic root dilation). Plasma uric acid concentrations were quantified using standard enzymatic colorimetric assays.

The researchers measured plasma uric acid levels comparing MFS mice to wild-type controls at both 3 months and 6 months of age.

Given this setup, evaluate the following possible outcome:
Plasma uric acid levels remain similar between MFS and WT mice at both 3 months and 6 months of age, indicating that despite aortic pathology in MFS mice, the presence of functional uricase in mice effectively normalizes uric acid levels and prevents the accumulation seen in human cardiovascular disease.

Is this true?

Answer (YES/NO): YES